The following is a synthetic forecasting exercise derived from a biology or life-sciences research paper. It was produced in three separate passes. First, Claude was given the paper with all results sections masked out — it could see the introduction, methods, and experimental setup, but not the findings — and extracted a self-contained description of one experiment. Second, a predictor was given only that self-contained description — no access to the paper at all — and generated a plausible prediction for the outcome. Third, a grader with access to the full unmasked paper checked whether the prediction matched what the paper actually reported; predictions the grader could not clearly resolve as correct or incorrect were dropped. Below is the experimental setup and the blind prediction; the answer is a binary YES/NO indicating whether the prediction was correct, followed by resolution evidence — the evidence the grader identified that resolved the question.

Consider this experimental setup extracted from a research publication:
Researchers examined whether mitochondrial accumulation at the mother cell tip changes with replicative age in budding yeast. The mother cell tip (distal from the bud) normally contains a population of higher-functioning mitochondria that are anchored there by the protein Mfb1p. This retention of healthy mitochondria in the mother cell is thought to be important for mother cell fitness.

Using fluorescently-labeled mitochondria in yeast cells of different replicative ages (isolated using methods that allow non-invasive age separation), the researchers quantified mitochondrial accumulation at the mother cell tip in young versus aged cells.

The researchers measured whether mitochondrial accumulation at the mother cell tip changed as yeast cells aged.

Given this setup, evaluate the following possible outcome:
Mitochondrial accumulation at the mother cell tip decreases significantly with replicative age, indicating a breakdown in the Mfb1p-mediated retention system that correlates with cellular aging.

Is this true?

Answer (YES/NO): YES